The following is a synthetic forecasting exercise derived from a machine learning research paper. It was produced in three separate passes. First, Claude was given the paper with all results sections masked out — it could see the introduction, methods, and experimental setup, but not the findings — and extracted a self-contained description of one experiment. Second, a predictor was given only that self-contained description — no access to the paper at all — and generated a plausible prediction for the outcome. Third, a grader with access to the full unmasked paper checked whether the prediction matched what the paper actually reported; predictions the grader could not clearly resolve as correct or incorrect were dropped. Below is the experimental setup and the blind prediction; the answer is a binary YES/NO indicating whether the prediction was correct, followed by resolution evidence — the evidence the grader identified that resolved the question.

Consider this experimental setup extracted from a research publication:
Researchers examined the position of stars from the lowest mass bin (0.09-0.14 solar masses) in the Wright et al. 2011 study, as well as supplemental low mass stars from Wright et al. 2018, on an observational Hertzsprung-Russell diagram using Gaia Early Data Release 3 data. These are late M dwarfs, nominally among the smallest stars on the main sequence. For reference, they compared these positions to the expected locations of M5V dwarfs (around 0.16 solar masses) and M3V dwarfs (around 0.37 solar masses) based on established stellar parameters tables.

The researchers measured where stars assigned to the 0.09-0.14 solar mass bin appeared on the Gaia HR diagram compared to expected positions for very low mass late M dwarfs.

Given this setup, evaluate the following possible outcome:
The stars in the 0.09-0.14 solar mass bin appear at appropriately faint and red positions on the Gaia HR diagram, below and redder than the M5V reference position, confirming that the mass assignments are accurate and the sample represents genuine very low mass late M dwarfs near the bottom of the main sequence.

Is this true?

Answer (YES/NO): NO